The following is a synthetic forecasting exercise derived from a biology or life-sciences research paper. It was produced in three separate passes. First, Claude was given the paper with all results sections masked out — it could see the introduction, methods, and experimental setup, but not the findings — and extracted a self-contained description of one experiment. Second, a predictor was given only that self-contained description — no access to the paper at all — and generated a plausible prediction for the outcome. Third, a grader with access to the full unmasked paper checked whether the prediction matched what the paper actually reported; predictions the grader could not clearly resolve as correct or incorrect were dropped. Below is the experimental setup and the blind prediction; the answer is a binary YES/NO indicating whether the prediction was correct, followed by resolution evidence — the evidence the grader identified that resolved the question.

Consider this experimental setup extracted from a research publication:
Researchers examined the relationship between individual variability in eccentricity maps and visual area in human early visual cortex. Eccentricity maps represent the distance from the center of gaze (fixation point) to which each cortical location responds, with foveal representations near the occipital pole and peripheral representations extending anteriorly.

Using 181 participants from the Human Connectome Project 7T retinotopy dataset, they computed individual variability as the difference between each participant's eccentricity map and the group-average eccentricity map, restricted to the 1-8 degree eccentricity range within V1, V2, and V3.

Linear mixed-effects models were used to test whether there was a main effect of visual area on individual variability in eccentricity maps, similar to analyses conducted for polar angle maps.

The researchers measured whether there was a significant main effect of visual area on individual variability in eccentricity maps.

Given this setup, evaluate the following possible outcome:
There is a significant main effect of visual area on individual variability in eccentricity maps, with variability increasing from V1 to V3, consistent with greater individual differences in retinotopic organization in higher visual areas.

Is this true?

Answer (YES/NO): NO